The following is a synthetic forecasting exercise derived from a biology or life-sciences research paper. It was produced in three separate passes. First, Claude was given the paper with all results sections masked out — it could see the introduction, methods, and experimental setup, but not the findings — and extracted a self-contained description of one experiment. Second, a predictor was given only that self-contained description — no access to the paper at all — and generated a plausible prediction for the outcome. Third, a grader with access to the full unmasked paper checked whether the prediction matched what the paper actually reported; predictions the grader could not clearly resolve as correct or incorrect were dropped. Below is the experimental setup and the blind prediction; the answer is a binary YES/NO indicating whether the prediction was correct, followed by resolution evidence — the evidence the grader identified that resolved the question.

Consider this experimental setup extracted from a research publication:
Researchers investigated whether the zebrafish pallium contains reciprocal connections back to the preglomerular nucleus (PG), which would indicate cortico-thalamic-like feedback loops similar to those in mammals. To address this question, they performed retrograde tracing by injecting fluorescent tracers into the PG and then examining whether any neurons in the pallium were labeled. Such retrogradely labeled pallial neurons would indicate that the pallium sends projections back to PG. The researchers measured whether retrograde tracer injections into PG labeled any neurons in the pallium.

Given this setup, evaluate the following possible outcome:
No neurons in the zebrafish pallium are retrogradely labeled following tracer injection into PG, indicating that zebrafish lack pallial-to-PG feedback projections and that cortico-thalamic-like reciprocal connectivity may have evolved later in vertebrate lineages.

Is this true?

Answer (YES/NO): NO